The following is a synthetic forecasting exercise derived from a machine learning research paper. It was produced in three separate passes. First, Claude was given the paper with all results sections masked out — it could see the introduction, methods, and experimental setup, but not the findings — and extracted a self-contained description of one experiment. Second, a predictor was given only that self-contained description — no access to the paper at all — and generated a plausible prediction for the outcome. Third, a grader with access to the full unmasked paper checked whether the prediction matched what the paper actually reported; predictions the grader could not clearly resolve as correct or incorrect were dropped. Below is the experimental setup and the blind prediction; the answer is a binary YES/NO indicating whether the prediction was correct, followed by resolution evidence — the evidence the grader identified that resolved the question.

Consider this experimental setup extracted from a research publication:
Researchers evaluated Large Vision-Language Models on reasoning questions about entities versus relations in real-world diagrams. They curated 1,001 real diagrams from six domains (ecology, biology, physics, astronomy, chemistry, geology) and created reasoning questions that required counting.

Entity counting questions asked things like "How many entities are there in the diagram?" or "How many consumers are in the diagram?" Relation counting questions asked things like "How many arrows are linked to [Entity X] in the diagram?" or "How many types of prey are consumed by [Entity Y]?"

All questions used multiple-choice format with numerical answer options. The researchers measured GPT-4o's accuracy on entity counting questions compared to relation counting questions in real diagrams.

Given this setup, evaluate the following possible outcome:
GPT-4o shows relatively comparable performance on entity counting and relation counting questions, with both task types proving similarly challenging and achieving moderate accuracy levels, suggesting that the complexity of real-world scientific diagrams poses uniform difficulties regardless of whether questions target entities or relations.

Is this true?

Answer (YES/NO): NO